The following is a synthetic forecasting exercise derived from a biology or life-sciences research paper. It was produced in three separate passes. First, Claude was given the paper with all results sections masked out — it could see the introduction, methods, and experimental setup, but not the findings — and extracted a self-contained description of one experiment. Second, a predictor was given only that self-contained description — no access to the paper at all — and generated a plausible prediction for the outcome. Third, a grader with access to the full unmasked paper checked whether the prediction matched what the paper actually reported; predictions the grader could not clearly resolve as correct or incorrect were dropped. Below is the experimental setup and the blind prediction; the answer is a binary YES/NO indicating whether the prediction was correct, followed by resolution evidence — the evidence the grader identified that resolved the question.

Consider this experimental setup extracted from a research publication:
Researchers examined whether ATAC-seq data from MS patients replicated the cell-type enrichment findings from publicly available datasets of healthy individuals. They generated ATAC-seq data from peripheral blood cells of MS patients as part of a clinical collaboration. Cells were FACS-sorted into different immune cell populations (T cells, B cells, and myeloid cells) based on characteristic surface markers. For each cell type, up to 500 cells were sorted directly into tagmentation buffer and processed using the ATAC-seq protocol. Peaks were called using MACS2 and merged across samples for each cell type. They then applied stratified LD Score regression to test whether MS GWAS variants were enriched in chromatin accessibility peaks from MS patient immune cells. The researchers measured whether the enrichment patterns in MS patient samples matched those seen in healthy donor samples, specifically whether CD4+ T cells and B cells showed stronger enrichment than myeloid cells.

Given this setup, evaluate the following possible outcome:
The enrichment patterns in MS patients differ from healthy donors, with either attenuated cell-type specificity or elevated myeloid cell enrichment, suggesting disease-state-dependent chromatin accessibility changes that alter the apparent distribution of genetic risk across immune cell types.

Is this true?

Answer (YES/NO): NO